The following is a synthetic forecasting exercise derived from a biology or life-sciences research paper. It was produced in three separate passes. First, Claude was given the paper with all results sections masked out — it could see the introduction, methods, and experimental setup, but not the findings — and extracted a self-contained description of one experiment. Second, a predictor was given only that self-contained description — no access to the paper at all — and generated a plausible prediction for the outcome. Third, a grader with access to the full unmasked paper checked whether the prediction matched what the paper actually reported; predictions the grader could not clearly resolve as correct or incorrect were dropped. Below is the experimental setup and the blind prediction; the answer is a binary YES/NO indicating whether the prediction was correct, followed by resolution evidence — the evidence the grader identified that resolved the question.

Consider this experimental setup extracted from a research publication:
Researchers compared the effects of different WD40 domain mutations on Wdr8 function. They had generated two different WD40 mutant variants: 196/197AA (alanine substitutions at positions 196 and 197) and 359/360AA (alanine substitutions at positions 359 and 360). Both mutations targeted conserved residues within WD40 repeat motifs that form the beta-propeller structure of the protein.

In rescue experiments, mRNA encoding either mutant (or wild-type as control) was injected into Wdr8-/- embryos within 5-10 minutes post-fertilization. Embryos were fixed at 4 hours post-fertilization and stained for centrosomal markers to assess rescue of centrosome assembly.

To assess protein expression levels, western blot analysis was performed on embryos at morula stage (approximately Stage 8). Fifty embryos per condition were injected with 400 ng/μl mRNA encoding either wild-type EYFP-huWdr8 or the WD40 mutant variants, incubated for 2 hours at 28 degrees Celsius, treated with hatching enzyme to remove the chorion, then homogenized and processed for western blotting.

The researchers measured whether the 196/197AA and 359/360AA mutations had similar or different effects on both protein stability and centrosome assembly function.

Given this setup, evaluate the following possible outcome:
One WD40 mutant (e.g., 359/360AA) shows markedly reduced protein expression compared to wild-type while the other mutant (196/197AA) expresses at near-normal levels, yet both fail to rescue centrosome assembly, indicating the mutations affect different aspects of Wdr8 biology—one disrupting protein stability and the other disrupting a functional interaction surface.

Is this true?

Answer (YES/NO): NO